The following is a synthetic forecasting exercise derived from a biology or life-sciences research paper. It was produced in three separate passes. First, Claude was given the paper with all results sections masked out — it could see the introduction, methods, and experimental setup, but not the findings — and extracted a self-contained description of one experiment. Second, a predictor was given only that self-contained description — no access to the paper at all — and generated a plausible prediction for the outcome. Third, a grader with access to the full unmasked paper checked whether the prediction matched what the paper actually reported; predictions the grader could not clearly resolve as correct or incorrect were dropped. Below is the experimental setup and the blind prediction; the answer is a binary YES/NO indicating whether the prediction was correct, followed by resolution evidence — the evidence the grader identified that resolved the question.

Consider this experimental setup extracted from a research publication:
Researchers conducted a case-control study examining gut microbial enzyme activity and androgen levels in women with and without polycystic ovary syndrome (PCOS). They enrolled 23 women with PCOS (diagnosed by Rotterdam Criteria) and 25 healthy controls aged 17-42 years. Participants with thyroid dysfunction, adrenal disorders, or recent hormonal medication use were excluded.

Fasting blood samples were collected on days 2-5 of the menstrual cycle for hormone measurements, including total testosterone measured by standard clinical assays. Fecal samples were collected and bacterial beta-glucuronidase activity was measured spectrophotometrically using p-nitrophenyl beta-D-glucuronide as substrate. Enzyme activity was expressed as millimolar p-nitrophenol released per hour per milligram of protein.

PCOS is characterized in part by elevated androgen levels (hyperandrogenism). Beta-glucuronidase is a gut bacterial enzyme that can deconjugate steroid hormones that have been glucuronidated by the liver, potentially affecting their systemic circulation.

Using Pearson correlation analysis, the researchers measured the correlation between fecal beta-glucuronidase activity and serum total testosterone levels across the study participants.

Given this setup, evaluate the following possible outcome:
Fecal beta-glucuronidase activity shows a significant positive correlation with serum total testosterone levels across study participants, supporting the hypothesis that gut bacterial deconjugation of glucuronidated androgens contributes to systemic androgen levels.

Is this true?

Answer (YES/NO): NO